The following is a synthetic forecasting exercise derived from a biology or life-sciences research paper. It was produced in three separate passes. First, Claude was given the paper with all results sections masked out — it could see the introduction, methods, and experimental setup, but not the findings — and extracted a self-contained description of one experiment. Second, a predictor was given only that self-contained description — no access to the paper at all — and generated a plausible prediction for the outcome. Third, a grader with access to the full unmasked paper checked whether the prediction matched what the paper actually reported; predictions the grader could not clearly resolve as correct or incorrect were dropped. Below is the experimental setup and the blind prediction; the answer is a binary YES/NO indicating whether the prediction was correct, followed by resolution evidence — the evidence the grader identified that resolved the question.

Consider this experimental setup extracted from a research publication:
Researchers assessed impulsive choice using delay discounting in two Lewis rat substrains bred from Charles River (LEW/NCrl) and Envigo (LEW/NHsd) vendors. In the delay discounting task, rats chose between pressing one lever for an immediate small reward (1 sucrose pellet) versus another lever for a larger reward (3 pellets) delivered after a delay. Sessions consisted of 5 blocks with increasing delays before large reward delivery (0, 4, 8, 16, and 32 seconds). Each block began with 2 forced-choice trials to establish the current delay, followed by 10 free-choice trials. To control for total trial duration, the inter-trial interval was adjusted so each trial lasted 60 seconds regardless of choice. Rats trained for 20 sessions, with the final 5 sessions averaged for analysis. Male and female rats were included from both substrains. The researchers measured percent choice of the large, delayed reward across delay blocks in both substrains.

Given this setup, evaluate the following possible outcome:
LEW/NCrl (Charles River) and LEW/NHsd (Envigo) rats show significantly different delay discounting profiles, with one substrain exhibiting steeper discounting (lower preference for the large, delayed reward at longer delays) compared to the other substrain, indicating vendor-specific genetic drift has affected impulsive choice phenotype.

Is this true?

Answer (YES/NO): NO